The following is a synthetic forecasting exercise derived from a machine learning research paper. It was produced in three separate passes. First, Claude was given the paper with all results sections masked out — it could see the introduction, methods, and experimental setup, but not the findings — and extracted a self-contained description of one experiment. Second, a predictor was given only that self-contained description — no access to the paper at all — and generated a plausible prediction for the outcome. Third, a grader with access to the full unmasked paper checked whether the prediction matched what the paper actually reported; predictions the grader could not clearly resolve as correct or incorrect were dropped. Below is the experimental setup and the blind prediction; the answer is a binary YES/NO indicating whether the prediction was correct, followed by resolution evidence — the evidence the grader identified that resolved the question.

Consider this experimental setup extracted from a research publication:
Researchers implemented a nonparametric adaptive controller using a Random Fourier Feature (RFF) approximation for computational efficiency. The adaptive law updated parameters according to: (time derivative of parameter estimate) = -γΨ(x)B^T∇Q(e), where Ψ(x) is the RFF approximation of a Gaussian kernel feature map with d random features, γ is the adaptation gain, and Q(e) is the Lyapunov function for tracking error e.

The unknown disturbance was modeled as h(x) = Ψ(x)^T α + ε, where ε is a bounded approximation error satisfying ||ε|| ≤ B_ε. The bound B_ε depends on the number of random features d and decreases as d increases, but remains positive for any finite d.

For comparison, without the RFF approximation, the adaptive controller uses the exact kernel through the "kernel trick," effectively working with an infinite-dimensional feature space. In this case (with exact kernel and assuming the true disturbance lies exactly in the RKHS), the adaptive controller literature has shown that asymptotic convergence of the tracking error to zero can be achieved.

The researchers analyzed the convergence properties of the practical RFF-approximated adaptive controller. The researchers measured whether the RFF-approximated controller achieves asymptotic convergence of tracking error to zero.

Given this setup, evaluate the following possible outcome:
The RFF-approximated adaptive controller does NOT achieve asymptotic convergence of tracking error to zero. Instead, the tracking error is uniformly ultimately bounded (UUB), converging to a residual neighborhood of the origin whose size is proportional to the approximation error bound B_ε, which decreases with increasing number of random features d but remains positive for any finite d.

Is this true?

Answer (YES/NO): YES